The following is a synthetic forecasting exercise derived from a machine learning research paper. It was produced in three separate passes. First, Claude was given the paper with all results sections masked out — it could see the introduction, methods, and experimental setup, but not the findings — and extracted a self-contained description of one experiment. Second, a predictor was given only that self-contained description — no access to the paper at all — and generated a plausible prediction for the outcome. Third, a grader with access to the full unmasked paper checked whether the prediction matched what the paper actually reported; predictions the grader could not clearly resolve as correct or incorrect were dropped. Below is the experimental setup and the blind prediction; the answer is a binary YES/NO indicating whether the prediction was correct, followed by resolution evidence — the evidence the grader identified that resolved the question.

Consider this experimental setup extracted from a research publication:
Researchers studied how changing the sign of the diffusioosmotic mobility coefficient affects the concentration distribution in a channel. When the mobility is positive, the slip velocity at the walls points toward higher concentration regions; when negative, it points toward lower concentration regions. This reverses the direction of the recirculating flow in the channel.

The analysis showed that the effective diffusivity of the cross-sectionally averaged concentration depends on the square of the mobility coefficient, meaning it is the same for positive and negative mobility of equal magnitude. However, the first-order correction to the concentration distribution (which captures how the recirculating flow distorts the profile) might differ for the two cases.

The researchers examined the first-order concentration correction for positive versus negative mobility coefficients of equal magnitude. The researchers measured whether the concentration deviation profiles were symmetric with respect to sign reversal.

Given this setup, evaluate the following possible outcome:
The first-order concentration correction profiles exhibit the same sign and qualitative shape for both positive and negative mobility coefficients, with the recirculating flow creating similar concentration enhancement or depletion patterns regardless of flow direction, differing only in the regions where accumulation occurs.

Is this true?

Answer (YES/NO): NO